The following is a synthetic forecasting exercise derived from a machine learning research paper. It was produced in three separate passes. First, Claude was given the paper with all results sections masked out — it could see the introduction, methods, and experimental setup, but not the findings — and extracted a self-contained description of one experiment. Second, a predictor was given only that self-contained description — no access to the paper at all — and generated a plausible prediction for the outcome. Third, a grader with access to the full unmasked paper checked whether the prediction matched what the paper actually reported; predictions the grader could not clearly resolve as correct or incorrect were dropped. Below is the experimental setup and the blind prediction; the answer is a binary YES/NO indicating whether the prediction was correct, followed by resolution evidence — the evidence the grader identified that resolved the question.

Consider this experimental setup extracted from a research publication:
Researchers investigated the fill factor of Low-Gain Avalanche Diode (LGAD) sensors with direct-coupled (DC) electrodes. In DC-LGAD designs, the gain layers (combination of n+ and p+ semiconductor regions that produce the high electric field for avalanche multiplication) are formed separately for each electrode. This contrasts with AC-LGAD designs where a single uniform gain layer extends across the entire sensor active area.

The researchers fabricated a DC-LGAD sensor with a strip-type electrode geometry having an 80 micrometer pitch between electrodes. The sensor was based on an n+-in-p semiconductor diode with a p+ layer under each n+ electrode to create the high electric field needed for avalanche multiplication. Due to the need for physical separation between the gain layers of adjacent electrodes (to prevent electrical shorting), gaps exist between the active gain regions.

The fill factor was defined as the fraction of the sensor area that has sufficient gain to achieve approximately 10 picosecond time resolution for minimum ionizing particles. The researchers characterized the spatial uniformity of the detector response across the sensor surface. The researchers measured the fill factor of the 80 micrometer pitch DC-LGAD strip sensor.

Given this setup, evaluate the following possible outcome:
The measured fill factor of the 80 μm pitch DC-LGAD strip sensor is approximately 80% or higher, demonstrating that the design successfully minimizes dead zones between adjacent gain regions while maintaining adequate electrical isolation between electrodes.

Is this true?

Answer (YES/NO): NO